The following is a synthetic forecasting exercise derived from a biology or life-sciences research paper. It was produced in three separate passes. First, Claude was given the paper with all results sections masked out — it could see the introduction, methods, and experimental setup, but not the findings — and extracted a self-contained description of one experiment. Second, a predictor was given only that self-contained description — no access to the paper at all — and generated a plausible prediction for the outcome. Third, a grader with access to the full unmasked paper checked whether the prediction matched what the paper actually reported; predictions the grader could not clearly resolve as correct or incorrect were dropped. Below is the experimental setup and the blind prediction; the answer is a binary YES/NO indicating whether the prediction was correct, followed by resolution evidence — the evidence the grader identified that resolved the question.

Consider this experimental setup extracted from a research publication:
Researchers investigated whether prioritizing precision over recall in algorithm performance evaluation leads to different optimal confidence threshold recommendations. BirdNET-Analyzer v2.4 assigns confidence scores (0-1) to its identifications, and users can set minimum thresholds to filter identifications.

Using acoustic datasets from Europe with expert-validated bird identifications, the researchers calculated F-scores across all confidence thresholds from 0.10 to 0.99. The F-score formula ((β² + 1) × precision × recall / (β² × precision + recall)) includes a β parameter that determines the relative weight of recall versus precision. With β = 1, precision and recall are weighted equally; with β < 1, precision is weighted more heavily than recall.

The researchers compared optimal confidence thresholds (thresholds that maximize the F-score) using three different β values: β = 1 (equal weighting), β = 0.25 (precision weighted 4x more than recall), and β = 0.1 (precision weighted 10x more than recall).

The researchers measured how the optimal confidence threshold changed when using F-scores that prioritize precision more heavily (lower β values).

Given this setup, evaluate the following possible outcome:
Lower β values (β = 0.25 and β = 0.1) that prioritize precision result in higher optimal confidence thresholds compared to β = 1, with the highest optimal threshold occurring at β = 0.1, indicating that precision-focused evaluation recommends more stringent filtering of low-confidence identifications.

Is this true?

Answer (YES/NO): YES